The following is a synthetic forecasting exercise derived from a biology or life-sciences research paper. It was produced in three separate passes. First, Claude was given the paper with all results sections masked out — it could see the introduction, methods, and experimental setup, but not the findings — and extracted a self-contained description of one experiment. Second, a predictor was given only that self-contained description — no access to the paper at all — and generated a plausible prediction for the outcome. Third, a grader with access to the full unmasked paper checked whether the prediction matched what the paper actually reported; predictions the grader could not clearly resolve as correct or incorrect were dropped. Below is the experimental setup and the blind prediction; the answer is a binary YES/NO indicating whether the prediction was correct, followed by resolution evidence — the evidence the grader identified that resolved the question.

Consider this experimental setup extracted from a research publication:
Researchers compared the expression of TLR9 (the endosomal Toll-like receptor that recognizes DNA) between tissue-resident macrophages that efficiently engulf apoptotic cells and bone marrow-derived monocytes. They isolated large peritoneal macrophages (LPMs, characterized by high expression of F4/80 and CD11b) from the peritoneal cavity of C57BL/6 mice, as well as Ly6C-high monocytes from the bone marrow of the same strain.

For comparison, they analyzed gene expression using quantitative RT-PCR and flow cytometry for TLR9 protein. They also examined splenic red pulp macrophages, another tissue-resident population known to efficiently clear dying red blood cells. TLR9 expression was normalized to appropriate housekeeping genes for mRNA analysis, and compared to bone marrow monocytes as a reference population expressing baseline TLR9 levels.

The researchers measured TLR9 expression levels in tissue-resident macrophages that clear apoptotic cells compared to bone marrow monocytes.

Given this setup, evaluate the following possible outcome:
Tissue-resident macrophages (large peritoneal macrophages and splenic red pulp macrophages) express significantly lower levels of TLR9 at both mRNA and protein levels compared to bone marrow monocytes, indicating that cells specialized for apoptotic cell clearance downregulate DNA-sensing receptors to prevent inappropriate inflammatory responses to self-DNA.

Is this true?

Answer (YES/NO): NO